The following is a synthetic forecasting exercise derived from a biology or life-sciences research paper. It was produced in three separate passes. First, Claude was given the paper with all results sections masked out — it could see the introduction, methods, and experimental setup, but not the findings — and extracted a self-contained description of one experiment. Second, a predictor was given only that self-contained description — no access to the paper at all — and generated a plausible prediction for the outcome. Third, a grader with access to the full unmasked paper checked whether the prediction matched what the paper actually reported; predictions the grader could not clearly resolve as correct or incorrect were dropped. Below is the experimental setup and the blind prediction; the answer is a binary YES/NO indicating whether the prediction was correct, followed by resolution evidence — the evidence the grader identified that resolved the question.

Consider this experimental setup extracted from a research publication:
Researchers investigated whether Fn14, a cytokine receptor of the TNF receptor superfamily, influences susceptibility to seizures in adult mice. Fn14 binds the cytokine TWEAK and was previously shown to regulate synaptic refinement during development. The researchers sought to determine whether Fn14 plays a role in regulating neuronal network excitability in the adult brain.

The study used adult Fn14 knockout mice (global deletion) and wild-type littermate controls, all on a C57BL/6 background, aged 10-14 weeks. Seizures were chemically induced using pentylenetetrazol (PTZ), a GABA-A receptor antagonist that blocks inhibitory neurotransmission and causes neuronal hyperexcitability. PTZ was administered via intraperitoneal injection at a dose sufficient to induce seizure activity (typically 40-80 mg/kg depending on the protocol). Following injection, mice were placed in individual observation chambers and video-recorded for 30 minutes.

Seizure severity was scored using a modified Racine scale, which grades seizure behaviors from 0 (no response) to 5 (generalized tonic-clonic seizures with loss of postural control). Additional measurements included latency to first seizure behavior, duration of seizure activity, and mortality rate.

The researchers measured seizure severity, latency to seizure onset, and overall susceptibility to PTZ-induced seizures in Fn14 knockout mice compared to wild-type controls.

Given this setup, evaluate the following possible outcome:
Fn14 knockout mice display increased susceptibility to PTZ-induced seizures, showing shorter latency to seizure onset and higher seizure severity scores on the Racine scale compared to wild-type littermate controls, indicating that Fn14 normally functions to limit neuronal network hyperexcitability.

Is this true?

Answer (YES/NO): YES